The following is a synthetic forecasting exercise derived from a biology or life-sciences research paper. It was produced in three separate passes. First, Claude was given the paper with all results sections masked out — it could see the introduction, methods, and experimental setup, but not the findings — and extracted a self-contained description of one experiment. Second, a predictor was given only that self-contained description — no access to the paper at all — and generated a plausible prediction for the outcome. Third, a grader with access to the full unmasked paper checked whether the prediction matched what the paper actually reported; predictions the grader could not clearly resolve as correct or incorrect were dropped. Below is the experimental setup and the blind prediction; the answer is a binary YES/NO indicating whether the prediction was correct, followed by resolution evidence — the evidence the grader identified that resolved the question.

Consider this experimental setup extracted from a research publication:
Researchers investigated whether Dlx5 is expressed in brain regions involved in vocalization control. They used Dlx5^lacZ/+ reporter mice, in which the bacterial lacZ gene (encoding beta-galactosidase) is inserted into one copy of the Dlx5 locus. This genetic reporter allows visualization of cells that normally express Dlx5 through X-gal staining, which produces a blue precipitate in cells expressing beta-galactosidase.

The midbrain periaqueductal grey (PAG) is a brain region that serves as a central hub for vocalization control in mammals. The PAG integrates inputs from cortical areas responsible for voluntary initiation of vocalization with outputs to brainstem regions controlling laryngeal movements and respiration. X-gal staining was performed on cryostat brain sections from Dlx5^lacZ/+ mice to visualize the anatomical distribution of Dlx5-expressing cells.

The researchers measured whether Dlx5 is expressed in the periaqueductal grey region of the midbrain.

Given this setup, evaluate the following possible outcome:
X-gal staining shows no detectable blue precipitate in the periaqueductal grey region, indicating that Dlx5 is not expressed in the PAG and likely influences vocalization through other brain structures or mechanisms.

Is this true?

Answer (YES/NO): YES